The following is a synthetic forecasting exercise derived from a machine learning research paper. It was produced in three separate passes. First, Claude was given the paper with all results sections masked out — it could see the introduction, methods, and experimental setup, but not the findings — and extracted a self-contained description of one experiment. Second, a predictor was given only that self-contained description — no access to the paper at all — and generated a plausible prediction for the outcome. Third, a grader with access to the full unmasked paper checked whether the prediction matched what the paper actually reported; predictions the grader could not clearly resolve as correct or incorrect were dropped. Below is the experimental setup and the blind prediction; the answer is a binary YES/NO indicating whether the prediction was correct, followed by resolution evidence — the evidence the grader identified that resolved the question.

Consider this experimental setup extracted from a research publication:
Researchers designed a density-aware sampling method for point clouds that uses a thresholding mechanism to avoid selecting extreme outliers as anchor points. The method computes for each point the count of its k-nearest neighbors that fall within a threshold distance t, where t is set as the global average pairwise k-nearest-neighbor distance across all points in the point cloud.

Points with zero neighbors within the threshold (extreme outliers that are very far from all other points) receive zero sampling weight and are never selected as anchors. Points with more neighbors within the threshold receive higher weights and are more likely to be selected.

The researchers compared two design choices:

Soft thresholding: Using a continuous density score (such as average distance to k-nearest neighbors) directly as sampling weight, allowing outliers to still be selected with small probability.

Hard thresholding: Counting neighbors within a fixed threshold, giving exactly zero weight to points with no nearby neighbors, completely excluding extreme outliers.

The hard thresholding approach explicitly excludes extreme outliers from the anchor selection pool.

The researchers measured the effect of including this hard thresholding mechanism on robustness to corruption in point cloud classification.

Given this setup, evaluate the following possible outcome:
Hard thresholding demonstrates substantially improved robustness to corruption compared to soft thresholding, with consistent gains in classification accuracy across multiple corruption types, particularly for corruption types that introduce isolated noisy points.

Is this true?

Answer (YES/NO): NO